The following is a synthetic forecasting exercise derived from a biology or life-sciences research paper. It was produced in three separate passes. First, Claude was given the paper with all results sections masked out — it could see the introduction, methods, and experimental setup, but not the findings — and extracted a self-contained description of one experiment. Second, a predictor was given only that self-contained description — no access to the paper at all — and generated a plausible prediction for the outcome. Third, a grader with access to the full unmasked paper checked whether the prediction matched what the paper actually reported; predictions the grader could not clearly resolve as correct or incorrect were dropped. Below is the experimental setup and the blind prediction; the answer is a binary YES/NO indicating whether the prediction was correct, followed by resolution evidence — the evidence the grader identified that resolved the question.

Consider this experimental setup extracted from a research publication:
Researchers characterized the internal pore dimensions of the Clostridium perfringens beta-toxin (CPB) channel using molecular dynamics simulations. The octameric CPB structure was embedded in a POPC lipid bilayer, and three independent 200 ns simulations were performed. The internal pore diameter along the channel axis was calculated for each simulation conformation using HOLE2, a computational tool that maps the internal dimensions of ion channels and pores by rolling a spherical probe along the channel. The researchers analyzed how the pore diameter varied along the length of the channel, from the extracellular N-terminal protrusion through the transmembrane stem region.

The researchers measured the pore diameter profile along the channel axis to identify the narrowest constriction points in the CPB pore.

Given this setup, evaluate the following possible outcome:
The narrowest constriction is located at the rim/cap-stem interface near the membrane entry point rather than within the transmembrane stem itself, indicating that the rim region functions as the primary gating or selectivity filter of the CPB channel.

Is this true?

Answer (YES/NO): NO